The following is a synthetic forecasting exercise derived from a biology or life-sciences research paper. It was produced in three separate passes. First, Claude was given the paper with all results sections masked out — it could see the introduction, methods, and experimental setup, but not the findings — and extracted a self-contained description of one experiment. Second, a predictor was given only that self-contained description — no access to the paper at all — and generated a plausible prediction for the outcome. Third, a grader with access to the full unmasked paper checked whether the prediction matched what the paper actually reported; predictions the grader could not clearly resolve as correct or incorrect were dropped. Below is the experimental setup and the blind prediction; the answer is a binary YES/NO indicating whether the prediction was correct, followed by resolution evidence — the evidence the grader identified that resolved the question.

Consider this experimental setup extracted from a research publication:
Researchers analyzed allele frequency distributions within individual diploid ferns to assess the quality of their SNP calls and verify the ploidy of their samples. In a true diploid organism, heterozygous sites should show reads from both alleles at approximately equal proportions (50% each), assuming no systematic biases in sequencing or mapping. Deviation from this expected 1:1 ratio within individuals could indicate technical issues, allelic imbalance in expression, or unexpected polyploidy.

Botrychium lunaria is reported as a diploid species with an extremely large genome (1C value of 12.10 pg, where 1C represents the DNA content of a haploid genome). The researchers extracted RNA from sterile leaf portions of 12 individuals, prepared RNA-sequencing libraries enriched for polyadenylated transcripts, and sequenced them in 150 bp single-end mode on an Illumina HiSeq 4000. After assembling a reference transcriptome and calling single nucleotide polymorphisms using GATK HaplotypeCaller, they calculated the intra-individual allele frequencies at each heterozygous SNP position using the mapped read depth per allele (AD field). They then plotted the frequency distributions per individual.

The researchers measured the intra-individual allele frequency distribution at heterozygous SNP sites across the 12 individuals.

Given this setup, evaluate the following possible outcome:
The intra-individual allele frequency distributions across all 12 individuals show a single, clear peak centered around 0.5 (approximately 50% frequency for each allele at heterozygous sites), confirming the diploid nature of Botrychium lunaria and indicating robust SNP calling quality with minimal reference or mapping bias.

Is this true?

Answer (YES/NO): YES